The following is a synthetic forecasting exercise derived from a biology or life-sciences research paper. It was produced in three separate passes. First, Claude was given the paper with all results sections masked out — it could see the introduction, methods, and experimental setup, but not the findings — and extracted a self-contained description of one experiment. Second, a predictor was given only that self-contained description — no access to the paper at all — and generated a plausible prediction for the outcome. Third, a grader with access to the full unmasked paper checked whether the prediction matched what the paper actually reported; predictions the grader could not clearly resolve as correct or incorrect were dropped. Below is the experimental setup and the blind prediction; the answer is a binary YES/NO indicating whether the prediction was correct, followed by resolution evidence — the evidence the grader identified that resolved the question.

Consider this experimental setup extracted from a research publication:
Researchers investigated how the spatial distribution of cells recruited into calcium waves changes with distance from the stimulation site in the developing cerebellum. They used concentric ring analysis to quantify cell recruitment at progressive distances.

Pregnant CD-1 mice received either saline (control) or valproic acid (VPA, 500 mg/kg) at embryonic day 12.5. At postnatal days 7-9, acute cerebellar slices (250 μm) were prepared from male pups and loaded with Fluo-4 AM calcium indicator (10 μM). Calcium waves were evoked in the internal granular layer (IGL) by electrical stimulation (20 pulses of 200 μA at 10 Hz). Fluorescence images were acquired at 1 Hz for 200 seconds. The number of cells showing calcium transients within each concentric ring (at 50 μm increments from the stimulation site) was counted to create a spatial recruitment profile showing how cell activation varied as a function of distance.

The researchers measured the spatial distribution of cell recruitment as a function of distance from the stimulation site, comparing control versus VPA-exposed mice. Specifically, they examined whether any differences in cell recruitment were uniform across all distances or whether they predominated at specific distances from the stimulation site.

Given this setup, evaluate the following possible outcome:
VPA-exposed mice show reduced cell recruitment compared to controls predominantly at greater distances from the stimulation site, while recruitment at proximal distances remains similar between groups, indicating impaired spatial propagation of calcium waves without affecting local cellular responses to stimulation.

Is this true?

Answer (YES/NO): NO